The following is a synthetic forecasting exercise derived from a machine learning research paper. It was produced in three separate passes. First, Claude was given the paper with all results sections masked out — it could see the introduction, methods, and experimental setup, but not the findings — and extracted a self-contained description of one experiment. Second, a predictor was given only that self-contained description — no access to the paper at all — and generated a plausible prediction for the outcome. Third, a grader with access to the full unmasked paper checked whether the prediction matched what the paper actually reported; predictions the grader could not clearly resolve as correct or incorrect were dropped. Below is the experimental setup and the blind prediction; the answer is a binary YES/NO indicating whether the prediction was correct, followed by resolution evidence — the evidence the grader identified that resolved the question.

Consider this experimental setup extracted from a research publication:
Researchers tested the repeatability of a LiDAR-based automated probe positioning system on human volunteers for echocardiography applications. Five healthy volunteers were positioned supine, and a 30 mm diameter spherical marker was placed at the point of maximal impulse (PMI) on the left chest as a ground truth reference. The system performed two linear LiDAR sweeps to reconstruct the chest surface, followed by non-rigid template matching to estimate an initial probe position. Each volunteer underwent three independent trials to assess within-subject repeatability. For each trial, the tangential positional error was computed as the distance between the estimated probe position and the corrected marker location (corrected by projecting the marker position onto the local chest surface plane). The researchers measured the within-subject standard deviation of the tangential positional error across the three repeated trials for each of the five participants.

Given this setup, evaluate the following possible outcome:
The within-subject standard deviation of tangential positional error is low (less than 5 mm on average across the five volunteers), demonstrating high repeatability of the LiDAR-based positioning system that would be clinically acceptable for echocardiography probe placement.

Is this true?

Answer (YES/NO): YES